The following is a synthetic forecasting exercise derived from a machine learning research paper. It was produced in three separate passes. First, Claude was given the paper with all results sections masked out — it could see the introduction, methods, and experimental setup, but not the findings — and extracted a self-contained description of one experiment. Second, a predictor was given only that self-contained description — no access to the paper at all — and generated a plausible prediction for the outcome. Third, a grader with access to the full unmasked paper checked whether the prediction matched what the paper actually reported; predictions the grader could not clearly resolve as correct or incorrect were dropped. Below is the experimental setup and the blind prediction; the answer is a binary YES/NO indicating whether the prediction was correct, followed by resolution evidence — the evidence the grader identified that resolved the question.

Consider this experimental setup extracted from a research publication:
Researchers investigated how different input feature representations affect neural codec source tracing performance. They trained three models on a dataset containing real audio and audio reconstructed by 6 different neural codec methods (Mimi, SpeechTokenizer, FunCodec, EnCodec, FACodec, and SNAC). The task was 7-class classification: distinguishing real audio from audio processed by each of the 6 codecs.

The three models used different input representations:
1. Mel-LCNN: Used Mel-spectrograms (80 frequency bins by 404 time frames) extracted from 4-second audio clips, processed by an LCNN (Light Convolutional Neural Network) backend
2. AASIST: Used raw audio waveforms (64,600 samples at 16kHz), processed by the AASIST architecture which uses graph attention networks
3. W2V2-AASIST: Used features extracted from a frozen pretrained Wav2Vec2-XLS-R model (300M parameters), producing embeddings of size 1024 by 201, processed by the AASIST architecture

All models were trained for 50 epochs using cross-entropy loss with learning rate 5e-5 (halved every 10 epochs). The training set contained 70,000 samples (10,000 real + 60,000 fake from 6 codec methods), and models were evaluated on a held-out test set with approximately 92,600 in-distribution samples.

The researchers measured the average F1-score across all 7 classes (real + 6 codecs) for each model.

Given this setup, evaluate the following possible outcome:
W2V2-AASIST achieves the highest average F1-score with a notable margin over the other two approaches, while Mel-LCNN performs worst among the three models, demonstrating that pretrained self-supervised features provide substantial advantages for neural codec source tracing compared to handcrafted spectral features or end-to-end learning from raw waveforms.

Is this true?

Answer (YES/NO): NO